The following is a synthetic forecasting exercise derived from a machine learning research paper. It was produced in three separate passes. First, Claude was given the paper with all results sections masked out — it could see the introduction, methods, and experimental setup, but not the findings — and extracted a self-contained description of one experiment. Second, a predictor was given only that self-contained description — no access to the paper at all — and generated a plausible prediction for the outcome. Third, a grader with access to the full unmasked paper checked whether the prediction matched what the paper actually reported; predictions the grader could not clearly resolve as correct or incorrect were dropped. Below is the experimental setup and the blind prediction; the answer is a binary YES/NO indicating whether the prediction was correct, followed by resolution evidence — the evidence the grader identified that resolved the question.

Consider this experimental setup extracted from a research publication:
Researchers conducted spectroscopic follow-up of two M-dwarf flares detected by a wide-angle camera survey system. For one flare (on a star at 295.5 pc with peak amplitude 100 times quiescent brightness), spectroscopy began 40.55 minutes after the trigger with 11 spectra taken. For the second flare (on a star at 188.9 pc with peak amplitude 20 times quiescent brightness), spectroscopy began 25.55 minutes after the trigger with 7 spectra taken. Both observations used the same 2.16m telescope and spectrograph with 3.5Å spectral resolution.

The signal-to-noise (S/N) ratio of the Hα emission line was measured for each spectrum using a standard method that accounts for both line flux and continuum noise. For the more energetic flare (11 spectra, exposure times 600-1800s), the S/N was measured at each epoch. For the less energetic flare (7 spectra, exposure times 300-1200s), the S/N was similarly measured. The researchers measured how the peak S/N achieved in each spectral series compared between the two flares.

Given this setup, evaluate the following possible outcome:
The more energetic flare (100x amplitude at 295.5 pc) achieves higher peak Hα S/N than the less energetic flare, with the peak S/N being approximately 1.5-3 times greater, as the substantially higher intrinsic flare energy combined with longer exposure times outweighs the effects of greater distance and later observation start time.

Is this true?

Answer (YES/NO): YES